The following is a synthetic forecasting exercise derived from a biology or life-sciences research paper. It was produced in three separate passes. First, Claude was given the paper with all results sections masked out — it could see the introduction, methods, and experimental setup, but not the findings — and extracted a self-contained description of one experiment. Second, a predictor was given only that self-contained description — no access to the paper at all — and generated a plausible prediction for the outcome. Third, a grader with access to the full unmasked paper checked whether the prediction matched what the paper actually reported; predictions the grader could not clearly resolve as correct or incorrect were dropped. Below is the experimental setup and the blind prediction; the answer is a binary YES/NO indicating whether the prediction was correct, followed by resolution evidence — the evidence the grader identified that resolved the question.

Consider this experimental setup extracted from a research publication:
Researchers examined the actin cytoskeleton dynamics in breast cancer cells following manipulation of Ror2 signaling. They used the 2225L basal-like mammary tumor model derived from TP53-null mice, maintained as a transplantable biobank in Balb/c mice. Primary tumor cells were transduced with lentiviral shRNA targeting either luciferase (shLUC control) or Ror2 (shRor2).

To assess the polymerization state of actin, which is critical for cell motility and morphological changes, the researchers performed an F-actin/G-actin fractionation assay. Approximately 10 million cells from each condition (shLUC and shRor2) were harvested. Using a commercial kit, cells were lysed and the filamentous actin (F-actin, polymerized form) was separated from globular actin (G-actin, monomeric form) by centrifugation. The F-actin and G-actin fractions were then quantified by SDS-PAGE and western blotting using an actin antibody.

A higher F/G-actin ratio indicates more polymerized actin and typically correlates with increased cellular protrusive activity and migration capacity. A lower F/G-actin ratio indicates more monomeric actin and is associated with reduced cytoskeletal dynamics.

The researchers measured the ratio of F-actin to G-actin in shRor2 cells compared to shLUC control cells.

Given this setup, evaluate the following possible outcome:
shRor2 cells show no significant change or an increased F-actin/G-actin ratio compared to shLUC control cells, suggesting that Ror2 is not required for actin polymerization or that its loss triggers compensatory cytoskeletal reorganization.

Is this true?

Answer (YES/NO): YES